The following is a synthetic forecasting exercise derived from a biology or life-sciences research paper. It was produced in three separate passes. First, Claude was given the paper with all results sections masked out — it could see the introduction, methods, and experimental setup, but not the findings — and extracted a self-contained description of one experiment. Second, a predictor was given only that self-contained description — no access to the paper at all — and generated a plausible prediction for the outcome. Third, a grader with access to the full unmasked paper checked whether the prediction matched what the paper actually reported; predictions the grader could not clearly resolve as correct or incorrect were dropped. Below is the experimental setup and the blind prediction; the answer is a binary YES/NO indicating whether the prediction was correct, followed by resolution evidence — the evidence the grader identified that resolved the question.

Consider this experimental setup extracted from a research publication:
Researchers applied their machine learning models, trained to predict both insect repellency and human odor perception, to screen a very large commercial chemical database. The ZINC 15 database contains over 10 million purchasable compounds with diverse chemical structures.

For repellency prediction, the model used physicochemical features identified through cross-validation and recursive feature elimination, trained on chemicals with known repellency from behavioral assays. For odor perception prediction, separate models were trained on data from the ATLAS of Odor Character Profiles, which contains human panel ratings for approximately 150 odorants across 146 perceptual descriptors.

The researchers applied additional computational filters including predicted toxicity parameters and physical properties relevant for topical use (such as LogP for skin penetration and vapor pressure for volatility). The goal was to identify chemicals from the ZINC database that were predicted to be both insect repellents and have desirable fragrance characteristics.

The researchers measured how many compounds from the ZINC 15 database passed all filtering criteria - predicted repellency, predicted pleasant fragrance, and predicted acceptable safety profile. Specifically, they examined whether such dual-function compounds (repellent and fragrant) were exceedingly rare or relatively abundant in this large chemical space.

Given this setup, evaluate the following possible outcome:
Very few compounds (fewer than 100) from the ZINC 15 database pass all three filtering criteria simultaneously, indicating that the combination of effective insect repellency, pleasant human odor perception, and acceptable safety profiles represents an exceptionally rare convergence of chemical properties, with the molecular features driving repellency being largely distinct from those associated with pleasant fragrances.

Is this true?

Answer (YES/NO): NO